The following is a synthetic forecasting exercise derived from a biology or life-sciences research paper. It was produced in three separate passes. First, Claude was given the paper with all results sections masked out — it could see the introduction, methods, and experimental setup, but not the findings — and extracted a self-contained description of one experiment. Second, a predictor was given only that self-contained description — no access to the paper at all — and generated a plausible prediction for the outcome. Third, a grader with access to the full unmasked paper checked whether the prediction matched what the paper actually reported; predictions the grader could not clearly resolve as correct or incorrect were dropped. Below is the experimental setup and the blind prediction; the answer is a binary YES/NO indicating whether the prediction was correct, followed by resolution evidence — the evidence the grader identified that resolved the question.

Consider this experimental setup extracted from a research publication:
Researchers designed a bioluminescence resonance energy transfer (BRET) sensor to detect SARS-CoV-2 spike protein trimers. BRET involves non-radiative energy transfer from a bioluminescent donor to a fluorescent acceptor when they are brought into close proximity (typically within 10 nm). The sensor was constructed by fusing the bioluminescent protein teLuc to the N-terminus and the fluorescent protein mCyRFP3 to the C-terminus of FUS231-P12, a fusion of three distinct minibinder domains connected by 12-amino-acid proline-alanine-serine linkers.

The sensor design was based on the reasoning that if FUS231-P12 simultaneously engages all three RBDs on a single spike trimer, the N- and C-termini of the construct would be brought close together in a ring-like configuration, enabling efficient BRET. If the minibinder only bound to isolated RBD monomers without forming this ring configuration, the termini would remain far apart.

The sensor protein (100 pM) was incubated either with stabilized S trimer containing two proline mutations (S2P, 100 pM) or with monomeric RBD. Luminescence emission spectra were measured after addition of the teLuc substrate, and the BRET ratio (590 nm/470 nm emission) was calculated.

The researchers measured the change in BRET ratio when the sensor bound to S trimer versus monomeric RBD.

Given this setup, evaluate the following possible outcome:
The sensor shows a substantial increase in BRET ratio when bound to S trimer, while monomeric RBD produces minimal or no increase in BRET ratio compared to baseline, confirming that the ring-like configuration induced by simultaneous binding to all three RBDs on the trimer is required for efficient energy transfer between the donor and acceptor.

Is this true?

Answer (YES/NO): YES